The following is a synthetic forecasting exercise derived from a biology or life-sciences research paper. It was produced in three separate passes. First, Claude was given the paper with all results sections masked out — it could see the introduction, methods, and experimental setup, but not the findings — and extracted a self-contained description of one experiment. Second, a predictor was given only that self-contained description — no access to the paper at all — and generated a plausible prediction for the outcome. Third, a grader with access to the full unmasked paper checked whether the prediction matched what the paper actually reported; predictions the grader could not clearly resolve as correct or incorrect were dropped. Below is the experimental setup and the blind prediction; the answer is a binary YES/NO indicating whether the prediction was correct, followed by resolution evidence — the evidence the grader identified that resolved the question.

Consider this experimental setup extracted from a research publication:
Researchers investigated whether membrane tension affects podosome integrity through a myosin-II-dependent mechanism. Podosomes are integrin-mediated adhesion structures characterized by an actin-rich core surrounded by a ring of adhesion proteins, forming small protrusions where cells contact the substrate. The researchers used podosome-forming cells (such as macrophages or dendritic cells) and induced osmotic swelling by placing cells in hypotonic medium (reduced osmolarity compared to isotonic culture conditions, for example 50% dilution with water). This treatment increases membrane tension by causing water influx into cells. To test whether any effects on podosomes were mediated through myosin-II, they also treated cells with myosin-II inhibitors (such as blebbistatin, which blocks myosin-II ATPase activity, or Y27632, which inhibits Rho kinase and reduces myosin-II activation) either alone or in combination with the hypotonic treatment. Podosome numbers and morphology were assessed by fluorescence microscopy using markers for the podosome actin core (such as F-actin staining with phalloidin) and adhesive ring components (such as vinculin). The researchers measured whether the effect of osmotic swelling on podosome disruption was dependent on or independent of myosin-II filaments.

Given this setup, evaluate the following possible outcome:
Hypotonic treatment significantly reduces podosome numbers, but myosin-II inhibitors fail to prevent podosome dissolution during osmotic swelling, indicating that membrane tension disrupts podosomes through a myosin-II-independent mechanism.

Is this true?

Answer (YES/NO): YES